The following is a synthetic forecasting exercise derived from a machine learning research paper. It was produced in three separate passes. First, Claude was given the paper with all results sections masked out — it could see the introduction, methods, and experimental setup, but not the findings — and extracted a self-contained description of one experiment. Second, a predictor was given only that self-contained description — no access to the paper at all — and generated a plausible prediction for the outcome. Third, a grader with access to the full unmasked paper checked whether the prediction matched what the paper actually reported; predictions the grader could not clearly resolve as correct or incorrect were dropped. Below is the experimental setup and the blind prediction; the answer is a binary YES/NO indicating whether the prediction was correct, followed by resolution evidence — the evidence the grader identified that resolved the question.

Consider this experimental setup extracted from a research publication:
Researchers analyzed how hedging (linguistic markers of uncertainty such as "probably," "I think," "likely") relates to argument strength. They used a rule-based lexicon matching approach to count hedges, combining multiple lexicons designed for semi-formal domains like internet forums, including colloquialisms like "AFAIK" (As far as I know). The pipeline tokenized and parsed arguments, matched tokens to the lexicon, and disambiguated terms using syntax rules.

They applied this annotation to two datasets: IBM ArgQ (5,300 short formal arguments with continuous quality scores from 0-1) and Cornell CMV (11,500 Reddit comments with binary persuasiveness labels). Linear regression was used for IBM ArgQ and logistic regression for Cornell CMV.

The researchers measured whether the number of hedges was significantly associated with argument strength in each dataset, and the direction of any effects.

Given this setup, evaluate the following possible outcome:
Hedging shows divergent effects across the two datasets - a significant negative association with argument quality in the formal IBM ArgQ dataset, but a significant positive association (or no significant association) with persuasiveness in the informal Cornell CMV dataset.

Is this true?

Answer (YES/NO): YES